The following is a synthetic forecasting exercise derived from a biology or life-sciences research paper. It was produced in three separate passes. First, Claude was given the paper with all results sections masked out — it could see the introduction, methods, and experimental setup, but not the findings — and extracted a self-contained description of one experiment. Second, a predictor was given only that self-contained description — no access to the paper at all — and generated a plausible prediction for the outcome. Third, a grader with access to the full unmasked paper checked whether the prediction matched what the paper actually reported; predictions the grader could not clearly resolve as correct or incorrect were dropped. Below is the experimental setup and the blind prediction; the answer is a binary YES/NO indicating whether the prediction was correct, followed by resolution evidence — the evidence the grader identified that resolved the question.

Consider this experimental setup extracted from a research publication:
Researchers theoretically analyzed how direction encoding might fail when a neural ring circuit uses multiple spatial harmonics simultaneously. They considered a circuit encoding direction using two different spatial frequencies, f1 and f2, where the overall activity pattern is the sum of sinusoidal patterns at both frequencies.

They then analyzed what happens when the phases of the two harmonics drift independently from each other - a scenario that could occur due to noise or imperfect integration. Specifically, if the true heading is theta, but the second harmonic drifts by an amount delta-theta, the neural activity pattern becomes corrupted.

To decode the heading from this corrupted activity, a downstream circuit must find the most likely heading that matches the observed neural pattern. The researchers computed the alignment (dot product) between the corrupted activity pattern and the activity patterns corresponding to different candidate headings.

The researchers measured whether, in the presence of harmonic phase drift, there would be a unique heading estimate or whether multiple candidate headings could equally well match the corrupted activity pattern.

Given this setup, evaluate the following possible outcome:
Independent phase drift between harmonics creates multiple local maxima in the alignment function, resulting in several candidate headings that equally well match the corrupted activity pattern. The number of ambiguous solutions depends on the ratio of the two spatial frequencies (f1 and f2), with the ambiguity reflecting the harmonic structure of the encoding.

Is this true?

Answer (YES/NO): NO